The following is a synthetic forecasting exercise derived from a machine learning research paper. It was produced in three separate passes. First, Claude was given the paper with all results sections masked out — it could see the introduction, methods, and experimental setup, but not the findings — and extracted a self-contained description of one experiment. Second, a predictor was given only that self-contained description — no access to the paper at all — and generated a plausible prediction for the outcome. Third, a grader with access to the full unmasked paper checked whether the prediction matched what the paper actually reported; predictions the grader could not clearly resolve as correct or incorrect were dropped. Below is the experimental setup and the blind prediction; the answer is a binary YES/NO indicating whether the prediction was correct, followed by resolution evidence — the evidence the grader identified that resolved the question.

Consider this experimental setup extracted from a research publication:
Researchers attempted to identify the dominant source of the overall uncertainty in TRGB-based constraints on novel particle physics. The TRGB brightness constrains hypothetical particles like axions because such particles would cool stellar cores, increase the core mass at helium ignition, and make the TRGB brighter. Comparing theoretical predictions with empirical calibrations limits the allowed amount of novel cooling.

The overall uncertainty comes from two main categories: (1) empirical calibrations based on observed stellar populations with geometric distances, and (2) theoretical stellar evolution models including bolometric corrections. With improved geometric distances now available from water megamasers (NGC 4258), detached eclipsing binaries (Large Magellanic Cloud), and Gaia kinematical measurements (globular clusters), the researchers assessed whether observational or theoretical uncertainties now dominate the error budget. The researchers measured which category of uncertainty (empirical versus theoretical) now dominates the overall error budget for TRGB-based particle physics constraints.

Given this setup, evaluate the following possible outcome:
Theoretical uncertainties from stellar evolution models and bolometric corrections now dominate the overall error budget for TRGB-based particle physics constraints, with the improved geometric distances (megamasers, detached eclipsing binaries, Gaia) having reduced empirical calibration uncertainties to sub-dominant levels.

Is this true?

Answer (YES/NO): YES